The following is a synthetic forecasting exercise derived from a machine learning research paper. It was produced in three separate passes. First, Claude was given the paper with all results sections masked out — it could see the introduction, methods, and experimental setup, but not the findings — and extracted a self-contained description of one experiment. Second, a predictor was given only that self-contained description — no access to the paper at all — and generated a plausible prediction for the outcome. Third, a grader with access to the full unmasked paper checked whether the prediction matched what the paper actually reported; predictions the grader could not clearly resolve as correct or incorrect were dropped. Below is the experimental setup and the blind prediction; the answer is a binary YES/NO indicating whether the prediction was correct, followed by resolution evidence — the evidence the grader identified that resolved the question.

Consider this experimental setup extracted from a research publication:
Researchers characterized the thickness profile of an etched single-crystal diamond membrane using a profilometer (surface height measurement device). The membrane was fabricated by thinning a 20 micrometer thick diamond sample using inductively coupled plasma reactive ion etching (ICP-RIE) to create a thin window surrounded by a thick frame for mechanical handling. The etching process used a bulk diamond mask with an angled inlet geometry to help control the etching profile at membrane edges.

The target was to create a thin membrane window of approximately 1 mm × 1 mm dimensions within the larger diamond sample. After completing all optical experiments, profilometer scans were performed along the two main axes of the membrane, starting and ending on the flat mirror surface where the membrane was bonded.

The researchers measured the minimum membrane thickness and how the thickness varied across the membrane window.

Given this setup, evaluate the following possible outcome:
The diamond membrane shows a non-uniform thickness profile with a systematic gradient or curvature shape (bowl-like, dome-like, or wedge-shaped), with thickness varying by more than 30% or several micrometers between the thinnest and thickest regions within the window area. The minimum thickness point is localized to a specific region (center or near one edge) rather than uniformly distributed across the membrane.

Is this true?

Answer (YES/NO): YES